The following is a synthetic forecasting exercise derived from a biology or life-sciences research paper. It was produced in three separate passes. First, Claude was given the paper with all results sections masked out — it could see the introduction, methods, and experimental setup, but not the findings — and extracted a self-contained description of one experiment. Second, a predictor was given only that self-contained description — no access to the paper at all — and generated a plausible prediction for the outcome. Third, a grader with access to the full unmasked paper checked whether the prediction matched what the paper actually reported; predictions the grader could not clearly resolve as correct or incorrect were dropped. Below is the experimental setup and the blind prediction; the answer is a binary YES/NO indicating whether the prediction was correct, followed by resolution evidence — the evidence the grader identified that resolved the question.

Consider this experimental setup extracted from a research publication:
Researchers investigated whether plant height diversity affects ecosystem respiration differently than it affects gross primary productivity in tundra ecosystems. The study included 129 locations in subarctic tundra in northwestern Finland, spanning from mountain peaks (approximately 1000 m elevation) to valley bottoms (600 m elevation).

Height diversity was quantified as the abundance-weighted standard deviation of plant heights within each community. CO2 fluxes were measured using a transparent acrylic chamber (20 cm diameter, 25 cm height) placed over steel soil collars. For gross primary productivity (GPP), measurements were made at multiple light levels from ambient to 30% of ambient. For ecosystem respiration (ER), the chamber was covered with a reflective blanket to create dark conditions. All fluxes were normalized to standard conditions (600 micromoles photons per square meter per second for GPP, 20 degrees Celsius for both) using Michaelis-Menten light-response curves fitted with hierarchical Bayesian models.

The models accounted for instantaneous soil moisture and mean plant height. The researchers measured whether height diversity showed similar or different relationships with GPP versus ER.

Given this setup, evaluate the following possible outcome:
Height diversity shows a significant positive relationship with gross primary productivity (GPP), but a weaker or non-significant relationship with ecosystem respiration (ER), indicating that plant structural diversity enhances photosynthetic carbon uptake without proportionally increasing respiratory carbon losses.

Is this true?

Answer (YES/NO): NO